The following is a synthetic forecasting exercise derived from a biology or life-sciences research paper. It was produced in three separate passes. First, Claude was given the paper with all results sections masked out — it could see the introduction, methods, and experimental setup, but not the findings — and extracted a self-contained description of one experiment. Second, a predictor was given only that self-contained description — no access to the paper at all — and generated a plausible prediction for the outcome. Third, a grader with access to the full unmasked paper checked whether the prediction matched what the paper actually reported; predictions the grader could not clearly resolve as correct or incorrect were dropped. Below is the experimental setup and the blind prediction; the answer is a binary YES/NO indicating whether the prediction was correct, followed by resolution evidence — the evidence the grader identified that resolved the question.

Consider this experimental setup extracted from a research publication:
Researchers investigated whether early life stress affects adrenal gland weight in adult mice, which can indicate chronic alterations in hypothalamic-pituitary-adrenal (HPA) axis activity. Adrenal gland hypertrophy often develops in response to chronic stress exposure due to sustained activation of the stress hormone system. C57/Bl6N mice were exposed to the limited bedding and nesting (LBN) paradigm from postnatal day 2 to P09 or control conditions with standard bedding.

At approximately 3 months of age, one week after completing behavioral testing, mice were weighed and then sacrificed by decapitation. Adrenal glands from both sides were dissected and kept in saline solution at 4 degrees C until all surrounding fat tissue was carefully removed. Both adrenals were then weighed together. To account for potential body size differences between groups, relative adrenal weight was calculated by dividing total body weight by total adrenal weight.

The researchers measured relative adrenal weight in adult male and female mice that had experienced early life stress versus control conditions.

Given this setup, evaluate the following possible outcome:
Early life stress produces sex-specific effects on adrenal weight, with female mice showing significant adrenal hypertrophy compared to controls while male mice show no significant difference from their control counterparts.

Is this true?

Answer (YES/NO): NO